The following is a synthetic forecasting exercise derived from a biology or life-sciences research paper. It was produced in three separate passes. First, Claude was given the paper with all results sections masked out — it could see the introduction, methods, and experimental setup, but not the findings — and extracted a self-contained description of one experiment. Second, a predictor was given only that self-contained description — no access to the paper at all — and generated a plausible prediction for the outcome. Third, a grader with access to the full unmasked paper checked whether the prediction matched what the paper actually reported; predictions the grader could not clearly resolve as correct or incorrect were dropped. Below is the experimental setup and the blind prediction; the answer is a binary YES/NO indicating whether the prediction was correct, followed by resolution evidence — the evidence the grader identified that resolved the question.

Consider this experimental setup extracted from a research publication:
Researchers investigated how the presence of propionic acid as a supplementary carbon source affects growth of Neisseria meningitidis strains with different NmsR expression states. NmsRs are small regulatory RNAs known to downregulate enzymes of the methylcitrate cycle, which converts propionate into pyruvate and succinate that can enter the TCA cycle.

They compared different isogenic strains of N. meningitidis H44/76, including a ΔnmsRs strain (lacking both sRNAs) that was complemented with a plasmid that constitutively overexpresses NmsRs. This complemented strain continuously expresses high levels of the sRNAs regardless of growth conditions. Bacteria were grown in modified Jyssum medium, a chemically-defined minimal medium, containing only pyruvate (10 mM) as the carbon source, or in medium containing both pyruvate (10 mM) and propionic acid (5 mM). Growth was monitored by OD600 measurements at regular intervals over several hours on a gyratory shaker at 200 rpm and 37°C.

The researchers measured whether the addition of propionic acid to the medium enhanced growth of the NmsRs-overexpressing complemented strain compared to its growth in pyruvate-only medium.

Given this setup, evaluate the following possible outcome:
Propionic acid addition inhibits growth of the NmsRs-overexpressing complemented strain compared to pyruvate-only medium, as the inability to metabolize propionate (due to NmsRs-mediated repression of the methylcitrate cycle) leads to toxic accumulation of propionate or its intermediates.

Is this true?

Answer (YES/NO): NO